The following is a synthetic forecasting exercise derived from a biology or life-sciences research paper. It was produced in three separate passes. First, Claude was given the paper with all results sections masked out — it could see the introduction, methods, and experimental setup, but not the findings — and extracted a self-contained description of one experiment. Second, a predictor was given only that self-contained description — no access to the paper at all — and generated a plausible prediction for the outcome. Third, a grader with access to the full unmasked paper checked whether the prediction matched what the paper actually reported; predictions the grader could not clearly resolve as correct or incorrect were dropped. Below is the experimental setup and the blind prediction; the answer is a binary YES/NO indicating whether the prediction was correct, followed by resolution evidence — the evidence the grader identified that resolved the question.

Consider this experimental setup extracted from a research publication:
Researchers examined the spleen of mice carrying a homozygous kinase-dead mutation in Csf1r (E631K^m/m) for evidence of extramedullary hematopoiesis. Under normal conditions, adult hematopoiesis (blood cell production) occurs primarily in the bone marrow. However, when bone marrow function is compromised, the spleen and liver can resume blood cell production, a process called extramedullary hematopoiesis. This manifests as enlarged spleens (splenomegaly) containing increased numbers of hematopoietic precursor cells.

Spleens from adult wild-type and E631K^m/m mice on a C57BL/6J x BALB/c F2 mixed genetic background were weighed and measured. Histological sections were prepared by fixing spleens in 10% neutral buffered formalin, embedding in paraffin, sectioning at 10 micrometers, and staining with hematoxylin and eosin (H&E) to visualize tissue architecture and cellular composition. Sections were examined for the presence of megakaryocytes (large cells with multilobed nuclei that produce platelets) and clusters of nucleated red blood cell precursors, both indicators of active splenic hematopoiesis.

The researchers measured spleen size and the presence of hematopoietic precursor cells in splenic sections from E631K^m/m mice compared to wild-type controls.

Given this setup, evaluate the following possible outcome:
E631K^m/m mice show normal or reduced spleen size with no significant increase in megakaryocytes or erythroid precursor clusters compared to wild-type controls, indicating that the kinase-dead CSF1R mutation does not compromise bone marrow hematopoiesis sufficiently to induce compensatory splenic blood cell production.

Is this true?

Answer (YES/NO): NO